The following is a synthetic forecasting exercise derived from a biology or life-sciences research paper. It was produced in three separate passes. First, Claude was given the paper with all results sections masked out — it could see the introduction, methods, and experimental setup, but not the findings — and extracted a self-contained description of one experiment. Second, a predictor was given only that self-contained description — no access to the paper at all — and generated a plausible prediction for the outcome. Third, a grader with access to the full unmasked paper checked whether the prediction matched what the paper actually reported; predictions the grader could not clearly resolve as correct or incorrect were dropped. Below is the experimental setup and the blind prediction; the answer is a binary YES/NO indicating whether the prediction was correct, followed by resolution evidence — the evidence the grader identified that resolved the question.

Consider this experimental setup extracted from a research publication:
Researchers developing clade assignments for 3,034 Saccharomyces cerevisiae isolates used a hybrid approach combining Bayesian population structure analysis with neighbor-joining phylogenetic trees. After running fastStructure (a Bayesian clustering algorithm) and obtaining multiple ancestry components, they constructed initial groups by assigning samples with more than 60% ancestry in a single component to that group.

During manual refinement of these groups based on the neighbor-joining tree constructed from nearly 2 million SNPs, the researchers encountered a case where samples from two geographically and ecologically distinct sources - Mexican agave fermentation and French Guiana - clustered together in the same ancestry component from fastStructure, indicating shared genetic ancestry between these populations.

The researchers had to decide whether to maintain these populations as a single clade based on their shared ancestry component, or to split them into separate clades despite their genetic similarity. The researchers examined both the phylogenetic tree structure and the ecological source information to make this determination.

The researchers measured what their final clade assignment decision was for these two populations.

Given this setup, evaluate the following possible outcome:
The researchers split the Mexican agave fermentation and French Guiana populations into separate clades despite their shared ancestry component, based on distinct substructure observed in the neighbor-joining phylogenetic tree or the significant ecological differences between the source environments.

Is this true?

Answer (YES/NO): YES